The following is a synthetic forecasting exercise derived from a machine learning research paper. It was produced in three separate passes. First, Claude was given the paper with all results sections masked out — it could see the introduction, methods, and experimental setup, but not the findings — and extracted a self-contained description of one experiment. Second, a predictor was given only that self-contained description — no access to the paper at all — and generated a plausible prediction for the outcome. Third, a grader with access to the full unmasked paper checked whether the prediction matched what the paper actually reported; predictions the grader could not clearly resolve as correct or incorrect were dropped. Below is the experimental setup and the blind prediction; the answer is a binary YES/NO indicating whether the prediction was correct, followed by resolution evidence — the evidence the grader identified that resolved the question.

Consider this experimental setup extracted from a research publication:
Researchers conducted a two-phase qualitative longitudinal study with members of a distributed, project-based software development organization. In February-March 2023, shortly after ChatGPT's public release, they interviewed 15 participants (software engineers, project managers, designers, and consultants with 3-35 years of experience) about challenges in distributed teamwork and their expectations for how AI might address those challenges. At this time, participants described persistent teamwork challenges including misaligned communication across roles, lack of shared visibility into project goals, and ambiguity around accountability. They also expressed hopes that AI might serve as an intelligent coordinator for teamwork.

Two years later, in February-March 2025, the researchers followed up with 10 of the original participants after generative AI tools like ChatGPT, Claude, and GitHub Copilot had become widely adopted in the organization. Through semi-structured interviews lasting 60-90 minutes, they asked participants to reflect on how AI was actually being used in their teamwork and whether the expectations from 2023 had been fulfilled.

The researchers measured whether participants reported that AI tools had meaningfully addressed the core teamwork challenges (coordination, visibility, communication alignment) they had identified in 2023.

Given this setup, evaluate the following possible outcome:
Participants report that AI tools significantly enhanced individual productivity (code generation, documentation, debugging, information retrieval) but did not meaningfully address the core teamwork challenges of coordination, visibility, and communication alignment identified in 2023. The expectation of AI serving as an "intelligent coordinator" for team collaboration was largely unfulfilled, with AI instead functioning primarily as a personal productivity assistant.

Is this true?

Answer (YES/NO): YES